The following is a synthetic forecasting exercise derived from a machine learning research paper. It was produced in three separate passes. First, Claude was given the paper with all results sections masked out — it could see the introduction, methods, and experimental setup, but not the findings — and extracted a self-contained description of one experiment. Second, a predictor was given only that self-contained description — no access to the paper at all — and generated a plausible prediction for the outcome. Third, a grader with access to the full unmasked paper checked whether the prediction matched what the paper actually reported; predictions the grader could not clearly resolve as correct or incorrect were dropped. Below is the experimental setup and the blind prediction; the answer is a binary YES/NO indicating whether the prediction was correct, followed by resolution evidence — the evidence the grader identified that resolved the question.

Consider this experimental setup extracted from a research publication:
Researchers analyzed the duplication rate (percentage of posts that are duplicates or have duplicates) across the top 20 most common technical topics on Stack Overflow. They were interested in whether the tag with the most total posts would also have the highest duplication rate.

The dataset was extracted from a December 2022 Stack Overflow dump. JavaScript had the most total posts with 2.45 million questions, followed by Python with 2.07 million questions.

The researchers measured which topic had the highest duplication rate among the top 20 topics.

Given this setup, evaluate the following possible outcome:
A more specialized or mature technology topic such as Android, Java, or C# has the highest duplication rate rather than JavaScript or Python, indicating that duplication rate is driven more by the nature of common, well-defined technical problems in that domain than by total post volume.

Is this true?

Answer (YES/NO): NO